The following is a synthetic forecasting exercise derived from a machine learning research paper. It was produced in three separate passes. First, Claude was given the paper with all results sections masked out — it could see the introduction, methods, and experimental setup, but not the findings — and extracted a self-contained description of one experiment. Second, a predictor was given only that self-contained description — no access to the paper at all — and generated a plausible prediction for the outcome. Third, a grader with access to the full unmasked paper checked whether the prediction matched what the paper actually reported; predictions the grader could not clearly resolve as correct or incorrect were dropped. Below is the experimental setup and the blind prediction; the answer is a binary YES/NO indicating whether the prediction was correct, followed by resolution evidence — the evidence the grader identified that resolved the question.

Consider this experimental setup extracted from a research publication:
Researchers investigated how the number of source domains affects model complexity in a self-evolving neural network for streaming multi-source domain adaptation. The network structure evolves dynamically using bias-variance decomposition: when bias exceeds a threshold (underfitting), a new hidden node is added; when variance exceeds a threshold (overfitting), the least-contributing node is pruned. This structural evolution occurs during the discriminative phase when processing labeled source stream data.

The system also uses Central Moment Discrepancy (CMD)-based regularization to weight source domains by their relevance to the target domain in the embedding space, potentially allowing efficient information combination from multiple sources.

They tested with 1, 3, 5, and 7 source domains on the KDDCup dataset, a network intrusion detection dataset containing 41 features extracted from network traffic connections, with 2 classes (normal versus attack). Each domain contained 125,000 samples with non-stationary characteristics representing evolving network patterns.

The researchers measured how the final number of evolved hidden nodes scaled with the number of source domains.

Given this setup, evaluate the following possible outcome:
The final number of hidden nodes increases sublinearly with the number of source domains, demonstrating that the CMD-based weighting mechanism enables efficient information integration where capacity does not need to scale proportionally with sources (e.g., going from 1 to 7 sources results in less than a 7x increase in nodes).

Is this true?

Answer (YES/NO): YES